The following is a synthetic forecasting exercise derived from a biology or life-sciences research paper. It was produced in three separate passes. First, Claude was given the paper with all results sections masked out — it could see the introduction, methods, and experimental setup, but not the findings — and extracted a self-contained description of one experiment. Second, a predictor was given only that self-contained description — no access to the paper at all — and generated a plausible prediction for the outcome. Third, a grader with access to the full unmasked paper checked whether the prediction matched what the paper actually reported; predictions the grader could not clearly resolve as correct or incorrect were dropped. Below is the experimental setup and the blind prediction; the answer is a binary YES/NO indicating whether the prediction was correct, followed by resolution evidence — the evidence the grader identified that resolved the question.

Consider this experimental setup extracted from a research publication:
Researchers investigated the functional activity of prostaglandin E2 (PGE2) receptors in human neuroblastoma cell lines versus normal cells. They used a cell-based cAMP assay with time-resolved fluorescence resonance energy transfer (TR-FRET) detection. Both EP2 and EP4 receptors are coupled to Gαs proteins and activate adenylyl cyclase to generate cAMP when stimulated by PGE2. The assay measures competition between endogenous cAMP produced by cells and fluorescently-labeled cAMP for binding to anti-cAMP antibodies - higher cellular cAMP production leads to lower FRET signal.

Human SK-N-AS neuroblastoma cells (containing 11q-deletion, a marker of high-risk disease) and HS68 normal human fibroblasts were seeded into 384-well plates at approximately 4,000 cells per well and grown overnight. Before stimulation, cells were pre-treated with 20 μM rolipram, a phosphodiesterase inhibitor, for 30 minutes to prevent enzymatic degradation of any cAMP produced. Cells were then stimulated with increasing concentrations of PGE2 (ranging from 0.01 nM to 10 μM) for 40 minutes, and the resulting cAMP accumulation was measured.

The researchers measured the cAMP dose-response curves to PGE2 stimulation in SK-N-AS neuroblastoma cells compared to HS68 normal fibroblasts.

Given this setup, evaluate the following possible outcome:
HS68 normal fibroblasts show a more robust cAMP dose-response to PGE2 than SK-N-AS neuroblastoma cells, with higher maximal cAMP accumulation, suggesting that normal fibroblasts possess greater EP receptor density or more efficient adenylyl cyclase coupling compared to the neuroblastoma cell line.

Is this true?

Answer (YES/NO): NO